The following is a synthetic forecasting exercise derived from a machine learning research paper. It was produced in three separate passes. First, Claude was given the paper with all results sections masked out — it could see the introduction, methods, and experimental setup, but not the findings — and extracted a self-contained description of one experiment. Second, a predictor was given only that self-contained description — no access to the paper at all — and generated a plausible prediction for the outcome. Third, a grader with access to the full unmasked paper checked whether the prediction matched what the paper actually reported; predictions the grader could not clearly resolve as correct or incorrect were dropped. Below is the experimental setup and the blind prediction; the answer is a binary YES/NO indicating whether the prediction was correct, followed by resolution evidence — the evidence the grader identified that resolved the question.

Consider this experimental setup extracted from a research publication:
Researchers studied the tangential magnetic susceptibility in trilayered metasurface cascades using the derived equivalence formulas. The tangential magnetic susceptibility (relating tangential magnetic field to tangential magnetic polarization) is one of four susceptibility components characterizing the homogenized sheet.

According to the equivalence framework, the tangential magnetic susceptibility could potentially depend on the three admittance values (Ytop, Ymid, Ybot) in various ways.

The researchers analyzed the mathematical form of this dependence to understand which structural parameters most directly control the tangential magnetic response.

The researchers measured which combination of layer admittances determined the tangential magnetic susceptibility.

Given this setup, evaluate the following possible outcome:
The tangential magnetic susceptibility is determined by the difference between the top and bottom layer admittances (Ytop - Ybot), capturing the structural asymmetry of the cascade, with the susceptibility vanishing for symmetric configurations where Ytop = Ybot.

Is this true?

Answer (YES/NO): NO